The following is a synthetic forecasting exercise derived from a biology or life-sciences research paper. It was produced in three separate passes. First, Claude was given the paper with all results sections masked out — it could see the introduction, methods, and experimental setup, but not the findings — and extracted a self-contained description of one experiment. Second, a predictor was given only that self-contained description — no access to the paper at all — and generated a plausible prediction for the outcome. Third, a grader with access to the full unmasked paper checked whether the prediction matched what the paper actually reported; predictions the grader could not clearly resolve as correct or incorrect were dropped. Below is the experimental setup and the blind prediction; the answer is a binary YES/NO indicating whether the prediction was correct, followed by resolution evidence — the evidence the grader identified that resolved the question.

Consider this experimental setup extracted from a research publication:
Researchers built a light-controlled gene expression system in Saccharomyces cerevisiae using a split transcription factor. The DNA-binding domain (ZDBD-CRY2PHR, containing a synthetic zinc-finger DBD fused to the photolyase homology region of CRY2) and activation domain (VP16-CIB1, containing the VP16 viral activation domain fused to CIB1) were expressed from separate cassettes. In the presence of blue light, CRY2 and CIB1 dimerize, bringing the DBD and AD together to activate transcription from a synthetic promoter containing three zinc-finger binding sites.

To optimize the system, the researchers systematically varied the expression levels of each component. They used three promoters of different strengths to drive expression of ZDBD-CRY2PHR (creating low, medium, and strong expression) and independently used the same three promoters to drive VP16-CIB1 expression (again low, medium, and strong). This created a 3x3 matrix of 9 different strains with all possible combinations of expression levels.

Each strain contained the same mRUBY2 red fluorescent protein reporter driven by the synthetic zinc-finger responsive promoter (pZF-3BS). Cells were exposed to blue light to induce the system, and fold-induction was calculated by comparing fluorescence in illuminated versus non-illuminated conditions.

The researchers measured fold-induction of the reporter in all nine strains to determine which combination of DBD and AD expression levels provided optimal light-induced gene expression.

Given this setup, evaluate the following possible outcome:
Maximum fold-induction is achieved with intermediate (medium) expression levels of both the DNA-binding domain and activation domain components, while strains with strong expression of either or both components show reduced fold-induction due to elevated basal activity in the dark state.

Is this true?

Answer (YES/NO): NO